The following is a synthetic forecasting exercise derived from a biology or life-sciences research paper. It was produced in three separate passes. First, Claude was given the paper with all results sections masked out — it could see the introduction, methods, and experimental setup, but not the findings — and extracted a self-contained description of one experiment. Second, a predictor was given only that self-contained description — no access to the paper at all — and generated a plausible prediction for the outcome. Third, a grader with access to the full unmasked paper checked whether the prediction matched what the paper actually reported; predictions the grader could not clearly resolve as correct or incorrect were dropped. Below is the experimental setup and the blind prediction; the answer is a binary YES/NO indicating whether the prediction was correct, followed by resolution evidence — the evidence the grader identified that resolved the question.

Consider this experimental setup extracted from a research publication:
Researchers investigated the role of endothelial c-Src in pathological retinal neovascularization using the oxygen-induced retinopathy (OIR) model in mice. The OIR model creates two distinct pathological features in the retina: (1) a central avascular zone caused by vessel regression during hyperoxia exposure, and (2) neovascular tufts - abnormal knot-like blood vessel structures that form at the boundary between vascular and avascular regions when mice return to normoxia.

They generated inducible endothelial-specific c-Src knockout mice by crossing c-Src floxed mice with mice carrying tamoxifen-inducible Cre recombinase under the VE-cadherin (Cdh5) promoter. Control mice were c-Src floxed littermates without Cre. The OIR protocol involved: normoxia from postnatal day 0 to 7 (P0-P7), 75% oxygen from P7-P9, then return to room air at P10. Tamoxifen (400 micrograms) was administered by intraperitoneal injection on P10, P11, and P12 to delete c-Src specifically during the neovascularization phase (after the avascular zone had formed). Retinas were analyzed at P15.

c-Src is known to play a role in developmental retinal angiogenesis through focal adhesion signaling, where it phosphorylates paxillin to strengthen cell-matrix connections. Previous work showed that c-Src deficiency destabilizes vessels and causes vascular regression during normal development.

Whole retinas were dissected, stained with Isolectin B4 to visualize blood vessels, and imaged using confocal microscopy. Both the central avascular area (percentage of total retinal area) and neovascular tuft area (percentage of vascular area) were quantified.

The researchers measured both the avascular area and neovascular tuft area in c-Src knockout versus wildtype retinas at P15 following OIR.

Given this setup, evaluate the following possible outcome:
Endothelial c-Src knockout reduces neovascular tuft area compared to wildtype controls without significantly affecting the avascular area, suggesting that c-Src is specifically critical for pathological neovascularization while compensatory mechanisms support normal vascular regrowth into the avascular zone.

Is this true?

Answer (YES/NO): YES